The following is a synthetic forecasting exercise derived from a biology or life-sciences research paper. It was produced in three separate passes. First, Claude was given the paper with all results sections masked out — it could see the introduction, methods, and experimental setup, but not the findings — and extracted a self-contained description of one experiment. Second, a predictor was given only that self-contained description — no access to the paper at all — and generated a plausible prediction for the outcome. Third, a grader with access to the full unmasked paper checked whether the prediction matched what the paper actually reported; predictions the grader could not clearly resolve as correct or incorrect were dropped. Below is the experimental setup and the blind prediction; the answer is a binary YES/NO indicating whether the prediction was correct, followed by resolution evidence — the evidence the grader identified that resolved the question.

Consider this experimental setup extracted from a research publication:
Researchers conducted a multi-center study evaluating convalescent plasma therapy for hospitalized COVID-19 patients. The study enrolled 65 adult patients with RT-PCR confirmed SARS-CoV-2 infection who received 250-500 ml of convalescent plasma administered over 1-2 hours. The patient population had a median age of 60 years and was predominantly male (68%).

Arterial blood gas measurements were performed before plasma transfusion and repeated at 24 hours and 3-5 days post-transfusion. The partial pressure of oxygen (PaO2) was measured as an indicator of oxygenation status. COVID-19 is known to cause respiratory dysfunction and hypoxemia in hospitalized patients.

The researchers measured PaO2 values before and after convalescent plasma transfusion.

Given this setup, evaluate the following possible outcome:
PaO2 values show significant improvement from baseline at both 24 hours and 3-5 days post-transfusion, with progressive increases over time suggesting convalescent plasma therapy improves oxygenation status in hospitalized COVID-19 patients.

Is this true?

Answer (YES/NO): NO